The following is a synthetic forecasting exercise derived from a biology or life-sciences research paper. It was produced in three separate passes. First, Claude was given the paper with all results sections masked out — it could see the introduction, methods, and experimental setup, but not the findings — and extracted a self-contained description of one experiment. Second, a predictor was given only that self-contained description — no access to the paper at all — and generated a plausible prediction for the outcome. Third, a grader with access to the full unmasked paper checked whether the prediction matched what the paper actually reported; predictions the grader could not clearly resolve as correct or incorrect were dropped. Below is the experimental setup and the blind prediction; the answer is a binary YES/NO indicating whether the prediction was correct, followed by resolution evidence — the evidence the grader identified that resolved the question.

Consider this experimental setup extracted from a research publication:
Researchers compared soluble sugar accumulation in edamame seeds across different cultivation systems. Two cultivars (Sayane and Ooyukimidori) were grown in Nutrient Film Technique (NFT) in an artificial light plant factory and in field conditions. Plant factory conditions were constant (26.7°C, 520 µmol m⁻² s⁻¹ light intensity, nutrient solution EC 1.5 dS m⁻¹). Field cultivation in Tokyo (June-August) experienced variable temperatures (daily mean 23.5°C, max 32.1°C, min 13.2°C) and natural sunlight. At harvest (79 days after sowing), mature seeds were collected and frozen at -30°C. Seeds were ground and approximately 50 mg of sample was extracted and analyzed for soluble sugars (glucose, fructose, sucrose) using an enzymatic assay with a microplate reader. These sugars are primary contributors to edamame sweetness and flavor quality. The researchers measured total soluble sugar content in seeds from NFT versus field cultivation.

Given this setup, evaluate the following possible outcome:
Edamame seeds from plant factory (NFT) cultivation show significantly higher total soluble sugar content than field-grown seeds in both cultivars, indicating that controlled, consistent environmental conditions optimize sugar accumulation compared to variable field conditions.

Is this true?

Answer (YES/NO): NO